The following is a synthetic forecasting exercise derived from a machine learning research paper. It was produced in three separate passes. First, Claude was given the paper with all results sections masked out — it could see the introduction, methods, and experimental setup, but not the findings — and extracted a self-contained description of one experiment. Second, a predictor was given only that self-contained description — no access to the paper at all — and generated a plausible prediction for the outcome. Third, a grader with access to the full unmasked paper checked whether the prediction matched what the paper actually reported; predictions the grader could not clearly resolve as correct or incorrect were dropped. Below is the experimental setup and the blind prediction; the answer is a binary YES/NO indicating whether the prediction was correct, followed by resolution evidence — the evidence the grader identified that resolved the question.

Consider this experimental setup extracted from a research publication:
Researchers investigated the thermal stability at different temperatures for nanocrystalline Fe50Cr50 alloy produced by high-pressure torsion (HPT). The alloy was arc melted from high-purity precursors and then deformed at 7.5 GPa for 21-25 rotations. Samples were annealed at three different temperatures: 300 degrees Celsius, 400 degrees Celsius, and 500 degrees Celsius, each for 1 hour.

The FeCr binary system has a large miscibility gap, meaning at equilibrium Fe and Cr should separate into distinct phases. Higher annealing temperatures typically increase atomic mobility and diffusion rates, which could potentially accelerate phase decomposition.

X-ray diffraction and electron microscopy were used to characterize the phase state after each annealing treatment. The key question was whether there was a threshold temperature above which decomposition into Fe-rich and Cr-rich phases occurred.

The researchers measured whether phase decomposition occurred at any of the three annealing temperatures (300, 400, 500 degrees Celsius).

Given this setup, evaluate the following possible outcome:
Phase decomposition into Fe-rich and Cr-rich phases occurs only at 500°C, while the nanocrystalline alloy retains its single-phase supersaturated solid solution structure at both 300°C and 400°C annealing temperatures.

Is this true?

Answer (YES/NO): NO